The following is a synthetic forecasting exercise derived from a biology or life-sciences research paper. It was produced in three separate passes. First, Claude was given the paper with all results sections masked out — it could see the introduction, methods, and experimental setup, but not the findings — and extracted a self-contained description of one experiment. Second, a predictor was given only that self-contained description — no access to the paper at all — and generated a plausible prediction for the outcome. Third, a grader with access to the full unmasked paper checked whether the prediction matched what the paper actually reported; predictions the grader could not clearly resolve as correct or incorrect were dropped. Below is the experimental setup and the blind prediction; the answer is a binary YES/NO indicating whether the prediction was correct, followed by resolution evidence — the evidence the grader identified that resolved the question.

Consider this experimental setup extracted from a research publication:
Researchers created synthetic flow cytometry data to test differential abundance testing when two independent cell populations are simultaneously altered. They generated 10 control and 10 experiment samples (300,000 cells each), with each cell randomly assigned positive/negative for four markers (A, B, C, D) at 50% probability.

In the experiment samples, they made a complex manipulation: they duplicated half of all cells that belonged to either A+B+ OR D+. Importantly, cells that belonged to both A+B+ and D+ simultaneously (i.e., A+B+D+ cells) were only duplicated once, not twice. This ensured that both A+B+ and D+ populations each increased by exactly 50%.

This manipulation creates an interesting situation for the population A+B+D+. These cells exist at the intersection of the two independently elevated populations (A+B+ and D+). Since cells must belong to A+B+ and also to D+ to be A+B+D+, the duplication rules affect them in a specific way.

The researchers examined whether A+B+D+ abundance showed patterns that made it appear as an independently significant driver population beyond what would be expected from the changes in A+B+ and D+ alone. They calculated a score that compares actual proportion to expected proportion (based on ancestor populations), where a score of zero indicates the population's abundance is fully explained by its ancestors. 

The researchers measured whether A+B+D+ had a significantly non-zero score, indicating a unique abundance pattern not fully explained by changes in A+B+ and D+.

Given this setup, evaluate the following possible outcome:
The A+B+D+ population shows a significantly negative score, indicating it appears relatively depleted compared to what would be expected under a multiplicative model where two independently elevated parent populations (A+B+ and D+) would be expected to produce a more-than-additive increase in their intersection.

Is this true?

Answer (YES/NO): NO